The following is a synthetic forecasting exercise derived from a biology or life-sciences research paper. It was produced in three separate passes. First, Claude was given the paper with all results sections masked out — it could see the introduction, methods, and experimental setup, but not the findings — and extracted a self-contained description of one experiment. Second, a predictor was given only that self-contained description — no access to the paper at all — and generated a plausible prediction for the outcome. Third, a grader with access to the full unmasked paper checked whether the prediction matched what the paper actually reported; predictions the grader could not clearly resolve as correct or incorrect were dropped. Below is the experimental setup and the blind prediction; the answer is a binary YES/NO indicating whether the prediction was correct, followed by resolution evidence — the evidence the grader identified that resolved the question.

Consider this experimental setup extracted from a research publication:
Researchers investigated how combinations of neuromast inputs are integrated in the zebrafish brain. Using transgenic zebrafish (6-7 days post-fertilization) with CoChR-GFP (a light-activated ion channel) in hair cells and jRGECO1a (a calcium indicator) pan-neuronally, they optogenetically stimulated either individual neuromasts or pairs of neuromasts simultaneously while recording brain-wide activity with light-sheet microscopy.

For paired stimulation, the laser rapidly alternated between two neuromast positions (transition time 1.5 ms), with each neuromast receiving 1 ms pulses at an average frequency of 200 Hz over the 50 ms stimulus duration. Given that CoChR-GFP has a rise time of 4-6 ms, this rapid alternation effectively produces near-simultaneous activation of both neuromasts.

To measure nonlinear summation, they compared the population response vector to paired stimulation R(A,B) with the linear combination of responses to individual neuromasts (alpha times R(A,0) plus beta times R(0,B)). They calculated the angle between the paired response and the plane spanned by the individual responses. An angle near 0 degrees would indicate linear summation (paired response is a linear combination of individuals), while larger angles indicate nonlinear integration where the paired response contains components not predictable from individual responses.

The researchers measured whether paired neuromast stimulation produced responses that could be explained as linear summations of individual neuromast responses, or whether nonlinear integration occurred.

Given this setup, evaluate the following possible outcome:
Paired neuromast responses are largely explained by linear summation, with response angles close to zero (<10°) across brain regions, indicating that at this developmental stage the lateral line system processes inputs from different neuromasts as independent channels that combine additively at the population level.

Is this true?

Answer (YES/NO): NO